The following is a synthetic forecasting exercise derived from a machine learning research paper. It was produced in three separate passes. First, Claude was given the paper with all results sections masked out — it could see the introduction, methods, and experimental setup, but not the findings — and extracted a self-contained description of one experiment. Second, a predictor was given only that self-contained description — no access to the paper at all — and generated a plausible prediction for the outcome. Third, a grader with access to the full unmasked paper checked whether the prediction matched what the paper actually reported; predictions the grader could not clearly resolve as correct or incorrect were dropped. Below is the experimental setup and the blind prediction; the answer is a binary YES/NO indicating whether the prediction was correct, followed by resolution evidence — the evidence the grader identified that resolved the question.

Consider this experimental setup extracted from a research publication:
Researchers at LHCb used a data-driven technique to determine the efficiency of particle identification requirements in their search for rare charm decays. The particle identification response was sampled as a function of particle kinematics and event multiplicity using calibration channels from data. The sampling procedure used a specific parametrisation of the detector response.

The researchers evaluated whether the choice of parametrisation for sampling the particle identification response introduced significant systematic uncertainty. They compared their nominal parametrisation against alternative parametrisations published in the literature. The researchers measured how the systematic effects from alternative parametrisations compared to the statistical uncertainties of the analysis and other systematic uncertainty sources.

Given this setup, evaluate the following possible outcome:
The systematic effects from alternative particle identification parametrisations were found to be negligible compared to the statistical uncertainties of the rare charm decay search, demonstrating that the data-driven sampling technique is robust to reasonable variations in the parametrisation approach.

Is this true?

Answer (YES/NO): YES